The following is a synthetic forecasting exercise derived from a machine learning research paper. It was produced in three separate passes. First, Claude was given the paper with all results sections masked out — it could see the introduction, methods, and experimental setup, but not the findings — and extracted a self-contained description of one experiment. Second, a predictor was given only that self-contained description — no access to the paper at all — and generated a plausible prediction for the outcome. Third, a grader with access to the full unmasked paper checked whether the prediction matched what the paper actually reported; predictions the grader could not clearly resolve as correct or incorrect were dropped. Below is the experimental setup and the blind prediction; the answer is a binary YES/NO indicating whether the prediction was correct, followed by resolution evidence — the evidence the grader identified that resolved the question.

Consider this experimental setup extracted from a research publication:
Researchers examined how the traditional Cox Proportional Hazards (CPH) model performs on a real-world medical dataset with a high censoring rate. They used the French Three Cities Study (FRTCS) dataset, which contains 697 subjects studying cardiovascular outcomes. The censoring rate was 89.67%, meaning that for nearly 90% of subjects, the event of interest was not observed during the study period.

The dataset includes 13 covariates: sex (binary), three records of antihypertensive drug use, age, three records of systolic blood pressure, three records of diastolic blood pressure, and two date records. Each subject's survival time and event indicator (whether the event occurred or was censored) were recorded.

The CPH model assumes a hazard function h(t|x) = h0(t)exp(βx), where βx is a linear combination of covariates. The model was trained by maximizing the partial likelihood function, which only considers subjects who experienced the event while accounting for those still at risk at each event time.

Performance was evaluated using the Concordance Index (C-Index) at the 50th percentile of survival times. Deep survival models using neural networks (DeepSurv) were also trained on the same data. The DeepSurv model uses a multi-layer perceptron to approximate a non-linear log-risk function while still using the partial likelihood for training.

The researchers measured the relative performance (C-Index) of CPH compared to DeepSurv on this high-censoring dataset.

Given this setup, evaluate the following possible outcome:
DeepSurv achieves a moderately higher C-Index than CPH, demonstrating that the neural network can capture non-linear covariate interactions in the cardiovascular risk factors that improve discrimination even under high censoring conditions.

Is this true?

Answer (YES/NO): NO